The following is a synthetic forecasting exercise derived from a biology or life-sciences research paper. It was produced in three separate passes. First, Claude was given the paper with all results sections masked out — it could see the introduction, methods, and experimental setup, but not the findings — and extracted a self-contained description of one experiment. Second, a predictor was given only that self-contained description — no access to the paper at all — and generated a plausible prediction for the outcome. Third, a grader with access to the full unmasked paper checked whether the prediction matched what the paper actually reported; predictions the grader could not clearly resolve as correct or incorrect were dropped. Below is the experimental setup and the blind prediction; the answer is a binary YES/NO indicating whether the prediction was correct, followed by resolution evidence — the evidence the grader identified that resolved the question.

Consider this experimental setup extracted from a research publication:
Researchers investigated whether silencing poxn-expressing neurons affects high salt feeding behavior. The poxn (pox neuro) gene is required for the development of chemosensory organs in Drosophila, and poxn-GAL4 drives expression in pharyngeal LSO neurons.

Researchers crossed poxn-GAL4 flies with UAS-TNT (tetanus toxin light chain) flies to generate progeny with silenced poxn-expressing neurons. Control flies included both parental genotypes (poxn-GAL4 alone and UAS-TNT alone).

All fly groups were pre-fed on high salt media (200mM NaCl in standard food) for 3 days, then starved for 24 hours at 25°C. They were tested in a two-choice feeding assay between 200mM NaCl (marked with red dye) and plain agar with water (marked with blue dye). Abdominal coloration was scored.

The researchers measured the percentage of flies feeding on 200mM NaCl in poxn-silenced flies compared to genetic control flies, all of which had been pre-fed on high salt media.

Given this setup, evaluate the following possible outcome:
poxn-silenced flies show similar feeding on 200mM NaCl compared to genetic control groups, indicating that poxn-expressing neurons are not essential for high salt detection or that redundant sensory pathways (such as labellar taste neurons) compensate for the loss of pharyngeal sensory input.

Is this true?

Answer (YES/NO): NO